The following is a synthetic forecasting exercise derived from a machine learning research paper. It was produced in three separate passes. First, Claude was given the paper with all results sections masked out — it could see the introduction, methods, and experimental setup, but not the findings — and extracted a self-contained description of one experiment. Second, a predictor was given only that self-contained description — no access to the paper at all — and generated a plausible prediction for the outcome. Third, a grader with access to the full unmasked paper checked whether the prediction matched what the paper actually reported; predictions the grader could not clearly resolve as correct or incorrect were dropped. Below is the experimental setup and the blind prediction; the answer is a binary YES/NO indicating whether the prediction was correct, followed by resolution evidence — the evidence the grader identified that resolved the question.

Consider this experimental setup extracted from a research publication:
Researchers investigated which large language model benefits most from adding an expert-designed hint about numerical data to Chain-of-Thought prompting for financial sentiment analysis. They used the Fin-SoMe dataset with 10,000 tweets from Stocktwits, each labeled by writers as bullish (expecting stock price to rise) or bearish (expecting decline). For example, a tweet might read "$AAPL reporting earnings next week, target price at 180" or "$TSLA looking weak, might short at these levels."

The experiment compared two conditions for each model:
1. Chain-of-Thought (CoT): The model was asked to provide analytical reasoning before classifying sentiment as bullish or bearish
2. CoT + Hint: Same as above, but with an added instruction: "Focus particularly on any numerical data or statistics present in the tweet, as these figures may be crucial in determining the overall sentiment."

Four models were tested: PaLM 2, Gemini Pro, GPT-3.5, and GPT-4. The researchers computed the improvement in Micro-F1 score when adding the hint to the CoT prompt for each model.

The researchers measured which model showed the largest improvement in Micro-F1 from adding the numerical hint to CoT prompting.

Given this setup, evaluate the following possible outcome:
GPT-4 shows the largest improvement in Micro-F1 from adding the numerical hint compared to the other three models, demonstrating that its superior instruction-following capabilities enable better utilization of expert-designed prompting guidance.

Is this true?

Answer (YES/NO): NO